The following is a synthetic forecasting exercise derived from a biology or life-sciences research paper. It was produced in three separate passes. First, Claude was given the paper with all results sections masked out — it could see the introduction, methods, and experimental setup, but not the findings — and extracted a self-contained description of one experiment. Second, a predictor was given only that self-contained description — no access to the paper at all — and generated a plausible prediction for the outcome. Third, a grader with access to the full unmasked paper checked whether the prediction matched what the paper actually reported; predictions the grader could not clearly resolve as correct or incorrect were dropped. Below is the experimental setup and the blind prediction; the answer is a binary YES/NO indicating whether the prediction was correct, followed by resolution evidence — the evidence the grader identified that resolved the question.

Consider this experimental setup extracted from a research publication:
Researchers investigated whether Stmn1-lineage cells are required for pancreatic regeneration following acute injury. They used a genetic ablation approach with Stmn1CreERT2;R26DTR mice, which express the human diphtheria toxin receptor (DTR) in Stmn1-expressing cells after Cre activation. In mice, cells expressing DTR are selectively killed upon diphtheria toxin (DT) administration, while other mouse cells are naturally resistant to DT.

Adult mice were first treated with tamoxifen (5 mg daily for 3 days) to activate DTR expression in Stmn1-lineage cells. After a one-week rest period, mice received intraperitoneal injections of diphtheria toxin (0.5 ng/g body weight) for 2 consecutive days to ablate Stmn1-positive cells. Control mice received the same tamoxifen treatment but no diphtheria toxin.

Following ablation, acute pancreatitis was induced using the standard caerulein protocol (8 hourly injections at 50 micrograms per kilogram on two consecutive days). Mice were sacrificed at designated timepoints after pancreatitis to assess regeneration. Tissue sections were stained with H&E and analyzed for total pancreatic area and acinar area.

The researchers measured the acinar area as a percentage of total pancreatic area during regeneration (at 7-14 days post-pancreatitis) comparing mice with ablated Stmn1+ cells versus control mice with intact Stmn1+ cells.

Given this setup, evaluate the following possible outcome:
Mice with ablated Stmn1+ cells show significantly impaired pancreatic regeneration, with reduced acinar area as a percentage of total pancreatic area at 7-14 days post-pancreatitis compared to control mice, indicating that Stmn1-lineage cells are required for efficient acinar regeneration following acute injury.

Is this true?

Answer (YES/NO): YES